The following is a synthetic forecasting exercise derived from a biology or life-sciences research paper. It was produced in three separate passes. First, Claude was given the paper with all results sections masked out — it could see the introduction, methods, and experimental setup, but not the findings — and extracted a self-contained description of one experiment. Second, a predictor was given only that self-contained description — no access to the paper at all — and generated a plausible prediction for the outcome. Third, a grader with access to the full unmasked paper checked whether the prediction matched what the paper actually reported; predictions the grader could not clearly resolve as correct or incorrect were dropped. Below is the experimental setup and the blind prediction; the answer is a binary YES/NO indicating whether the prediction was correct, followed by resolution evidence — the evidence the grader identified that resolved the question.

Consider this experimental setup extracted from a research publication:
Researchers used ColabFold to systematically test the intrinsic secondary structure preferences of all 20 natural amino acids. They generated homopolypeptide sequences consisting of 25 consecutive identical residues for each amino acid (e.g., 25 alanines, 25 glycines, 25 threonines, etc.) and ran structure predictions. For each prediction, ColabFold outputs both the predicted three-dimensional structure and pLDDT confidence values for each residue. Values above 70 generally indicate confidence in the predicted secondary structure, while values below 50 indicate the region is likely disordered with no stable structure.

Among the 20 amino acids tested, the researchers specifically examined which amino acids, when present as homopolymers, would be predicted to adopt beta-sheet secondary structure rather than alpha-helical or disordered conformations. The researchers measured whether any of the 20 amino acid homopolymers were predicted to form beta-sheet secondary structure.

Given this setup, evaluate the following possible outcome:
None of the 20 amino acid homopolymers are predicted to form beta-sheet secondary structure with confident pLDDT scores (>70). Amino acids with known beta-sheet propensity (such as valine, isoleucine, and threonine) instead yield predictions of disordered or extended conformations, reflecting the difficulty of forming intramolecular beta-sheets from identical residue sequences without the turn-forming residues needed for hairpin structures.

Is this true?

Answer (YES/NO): NO